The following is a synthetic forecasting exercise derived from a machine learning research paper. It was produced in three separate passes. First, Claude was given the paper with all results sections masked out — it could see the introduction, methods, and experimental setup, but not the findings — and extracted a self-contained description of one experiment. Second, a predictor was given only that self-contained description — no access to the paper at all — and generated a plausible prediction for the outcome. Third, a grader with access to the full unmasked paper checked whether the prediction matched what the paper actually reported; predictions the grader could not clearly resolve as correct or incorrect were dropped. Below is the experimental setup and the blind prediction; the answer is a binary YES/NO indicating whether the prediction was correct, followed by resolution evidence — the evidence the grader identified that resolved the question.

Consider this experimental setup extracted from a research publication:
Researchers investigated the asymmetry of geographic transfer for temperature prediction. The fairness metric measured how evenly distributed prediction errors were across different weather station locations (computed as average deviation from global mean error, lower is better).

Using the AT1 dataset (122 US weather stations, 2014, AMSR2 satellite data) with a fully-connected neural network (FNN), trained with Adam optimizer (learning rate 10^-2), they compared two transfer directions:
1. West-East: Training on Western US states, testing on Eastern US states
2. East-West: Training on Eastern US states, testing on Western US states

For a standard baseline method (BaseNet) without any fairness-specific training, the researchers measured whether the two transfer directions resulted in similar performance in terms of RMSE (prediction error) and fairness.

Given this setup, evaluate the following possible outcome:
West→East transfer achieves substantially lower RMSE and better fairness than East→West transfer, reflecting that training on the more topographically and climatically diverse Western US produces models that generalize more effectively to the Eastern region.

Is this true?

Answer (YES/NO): YES